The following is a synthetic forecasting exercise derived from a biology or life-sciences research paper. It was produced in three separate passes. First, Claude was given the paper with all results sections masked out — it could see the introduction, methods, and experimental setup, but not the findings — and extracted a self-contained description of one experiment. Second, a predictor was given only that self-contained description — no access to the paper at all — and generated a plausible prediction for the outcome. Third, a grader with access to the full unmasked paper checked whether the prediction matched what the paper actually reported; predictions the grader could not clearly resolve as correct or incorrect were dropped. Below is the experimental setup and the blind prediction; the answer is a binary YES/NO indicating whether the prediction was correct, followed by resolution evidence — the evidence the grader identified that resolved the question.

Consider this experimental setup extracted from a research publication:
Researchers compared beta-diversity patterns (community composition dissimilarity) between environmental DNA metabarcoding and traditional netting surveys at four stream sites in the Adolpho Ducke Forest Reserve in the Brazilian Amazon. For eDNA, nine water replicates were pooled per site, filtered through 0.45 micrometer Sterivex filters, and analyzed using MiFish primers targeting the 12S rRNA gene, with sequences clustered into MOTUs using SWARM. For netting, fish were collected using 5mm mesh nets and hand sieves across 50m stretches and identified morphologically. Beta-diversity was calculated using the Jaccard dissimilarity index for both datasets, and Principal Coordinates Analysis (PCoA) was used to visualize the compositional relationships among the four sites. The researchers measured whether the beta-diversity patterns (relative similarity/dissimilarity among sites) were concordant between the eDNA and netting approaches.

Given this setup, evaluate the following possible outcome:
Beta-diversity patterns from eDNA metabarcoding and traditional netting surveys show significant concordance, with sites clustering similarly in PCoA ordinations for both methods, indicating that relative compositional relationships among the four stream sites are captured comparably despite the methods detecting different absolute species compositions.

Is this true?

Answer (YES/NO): NO